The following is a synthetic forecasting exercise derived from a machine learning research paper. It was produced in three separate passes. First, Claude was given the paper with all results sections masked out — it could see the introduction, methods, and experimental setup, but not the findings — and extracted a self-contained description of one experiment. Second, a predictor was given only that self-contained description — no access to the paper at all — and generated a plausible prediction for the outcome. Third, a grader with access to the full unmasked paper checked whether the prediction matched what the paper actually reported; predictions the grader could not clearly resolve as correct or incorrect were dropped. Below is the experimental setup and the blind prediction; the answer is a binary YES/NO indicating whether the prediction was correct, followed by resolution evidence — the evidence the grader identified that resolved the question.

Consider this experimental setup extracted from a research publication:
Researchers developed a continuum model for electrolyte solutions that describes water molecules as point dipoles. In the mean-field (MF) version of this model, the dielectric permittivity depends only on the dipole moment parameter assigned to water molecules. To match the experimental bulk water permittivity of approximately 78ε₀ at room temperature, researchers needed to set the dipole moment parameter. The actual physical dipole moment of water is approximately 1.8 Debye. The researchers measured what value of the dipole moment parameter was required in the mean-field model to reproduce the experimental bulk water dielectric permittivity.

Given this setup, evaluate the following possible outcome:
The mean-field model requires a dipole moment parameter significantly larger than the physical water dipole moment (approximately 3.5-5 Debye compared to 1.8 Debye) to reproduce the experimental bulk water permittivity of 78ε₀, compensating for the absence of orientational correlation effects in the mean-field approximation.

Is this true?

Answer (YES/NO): YES